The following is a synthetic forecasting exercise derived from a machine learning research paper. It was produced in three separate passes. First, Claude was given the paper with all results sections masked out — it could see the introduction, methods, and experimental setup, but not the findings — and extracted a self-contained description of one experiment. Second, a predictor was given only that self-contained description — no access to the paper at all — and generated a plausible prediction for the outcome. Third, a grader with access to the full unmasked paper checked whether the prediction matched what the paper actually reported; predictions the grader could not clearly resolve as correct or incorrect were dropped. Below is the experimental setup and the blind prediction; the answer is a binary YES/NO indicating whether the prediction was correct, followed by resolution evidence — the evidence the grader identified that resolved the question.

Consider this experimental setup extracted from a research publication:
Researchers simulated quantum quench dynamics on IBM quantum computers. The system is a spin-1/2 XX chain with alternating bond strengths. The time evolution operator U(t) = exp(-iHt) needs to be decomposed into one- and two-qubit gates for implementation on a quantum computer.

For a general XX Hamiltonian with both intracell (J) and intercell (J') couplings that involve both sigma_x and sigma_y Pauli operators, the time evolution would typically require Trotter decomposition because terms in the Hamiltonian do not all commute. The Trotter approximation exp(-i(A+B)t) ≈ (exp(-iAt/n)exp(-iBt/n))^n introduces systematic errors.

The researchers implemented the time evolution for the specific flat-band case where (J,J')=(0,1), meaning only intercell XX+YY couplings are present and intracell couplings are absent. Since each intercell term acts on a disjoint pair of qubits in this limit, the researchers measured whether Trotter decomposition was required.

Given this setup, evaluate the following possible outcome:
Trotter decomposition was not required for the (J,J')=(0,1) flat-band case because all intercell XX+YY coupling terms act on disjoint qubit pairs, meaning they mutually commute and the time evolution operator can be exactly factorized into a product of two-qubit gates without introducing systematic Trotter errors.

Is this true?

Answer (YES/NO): YES